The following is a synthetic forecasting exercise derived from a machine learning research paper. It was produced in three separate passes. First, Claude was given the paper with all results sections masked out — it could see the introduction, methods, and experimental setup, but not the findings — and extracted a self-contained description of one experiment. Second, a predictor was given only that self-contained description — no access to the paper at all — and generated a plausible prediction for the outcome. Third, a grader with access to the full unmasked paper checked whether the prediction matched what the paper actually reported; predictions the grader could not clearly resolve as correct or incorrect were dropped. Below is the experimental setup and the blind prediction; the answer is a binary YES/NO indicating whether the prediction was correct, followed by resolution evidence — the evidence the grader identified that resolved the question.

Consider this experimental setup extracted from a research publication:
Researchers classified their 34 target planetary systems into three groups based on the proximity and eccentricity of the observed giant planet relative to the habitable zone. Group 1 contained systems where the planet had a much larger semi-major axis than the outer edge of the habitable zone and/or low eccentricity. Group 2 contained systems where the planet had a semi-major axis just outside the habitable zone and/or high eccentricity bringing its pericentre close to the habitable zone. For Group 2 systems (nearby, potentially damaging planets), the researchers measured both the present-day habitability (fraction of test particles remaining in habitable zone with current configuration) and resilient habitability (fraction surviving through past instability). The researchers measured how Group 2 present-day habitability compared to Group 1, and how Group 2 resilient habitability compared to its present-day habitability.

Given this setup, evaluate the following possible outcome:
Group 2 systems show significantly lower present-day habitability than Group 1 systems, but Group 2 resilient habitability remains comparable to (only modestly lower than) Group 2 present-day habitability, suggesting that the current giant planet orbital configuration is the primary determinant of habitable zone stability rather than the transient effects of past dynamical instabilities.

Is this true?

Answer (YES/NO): NO